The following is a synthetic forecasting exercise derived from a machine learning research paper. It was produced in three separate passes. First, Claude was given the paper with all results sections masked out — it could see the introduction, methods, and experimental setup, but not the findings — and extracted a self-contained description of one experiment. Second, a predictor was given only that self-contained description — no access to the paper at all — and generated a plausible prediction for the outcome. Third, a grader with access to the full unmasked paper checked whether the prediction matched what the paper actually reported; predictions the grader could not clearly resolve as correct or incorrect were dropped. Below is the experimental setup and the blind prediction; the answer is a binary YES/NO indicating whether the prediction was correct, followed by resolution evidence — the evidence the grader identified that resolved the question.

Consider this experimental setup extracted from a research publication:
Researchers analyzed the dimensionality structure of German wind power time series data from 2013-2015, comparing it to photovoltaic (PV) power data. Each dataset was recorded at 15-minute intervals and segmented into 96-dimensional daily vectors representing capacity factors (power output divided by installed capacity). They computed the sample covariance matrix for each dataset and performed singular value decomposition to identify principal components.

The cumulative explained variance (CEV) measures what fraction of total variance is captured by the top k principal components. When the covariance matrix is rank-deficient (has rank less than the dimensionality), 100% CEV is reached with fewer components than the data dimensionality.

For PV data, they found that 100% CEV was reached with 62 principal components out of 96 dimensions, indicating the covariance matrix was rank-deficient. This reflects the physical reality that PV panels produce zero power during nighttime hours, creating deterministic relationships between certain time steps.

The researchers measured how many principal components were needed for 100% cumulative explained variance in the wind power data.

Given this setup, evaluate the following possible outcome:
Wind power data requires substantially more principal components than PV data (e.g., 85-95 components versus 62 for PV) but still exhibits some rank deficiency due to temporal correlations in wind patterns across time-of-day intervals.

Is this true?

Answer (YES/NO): NO